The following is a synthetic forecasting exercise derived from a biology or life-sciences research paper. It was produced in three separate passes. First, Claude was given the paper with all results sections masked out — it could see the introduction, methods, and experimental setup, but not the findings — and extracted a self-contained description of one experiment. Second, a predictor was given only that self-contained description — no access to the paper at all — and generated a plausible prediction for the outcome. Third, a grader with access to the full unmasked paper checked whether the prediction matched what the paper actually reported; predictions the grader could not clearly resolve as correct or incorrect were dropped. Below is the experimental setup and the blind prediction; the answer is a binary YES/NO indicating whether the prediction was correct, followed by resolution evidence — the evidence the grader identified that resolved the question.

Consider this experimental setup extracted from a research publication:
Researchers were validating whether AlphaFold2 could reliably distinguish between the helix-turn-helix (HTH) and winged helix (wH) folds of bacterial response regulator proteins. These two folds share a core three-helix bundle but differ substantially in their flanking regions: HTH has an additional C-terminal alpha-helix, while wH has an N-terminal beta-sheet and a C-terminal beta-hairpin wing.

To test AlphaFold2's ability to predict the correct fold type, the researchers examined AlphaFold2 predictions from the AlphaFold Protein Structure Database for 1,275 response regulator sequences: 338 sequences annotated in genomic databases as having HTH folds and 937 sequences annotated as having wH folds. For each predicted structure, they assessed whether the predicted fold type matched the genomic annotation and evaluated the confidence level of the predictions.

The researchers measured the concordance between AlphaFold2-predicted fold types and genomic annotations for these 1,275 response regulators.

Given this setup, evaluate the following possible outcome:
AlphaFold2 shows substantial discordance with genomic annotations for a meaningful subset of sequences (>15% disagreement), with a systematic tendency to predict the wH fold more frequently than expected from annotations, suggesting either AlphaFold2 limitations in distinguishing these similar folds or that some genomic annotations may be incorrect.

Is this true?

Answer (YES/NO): NO